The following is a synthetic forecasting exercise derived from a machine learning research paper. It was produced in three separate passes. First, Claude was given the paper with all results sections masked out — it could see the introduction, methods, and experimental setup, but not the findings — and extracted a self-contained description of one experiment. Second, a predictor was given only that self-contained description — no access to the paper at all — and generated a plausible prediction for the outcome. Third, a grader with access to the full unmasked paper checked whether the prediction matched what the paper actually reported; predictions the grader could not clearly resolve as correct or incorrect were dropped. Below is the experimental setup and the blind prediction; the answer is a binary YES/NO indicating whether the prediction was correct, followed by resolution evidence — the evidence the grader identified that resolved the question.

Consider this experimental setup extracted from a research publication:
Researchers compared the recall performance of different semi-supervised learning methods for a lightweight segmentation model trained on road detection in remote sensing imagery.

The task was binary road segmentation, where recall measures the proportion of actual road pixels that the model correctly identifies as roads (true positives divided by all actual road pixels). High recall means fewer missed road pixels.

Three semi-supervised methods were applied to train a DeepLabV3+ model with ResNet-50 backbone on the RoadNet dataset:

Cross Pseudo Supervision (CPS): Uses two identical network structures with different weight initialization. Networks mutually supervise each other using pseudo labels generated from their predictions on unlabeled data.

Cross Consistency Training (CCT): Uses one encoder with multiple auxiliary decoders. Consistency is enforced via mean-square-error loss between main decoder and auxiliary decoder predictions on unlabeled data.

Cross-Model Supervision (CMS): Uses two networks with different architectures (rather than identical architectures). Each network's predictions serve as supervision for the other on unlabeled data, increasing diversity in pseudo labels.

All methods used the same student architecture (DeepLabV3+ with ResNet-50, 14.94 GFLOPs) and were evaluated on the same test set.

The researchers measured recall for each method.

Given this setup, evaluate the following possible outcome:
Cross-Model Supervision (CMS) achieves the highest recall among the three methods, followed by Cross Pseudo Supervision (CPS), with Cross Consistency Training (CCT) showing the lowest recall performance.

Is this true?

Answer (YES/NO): NO